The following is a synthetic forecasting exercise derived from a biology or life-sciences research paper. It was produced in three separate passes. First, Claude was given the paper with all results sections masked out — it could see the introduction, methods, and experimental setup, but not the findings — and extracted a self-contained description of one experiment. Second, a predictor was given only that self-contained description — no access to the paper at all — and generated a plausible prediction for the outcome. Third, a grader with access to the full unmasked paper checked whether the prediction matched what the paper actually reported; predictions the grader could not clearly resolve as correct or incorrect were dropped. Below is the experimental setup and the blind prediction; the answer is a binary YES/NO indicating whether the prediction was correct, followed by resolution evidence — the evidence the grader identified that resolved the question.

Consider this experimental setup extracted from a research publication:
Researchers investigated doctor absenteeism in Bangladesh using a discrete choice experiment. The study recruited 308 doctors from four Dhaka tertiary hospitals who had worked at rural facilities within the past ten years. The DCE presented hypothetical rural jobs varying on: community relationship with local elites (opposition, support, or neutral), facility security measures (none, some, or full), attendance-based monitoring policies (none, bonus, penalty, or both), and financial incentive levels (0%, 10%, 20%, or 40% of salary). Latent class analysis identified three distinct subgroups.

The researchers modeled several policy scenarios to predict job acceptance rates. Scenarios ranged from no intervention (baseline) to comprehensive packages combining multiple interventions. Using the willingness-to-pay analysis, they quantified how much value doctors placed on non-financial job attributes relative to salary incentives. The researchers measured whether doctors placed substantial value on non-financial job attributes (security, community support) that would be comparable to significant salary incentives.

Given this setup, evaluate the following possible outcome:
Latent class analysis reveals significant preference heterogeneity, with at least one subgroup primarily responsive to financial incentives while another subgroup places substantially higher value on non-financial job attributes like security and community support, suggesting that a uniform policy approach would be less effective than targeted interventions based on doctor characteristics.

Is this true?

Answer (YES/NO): NO